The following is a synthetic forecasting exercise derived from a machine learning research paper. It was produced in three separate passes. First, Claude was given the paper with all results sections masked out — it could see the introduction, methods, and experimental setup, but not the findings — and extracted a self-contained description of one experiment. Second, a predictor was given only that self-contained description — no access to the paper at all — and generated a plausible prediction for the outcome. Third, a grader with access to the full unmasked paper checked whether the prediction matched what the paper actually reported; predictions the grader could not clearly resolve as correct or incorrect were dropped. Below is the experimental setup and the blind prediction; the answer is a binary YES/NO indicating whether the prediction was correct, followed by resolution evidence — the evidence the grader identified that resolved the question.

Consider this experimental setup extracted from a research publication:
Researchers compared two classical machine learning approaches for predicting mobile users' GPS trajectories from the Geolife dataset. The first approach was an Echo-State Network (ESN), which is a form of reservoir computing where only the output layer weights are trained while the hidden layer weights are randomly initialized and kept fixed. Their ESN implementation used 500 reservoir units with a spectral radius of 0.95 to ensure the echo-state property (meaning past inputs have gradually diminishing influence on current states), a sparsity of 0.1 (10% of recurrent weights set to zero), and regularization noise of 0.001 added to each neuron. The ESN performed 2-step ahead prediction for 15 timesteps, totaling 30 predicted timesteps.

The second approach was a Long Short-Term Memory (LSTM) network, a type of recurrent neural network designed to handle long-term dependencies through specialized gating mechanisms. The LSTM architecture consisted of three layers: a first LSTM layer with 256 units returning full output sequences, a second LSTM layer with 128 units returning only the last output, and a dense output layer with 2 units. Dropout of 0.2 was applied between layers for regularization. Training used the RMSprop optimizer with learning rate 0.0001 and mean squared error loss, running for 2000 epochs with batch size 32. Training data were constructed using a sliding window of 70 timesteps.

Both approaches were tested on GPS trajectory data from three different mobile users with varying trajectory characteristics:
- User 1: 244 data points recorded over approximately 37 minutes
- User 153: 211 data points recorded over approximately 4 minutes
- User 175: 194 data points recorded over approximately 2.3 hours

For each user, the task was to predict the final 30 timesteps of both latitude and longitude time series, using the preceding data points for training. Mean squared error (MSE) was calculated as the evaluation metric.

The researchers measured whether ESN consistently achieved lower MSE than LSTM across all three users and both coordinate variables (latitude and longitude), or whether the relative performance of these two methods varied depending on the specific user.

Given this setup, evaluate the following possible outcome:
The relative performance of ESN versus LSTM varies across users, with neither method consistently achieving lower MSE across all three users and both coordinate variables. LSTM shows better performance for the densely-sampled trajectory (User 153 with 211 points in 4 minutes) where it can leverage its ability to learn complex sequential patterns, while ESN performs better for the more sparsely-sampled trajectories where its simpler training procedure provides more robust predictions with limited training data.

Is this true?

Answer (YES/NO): NO